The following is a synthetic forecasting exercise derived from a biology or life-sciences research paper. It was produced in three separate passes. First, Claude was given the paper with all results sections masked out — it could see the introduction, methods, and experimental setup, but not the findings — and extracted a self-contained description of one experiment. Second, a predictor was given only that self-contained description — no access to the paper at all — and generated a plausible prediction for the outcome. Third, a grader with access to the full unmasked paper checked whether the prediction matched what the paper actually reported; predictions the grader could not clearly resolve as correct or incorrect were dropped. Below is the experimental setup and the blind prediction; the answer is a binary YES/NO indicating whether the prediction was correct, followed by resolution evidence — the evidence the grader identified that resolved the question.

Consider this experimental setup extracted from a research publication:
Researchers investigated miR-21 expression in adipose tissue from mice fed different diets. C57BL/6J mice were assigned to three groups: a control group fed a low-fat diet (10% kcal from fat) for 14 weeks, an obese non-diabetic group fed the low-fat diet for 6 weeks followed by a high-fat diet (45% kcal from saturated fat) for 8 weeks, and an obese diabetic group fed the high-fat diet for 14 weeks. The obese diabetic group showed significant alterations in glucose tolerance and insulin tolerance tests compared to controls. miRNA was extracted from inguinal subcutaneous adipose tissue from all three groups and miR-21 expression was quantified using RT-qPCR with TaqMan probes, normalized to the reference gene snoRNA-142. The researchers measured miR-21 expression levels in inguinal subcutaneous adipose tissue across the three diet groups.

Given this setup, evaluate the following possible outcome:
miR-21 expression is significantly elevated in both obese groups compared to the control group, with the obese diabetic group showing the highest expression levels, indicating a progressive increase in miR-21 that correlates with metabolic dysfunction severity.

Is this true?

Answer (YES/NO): NO